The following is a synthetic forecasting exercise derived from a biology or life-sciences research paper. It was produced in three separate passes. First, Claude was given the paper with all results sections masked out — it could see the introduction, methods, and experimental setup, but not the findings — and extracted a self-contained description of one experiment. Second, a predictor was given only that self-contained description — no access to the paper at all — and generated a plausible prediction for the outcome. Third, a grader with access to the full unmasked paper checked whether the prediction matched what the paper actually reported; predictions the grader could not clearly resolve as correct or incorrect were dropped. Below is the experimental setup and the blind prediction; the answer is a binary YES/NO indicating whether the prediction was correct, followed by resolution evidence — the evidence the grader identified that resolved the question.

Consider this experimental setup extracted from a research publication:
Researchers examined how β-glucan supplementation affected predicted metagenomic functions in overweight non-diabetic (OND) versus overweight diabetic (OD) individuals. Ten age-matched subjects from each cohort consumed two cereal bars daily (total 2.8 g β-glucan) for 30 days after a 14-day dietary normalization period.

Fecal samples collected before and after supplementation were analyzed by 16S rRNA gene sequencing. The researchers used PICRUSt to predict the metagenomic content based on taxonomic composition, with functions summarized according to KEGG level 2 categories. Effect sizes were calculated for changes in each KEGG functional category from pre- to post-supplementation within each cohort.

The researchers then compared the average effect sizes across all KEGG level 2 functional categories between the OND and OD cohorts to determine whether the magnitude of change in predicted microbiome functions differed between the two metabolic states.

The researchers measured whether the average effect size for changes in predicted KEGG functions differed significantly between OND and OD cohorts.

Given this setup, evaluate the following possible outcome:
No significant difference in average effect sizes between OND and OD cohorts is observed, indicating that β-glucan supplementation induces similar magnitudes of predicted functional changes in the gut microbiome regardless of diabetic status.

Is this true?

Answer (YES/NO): NO